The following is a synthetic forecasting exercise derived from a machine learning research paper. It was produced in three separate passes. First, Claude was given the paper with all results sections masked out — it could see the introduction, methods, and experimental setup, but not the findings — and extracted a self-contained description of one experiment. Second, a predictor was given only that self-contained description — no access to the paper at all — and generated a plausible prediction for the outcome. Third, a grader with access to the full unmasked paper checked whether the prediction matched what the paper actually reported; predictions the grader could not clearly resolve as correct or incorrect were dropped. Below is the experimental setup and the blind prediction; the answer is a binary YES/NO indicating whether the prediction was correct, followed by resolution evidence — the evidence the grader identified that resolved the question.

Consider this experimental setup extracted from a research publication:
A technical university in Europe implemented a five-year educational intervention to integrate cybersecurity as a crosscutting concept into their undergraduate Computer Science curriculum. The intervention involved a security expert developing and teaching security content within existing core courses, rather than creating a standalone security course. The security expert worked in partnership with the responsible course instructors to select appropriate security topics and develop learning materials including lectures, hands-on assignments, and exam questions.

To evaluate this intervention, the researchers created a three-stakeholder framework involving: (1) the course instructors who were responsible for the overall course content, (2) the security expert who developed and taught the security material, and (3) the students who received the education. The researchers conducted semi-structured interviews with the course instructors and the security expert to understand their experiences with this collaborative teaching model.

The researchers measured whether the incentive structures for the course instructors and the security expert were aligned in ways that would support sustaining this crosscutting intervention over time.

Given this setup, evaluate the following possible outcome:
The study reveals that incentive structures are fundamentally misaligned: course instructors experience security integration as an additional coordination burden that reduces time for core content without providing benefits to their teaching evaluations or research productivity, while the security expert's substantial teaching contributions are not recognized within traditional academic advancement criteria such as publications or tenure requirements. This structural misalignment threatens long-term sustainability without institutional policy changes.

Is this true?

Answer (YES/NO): NO